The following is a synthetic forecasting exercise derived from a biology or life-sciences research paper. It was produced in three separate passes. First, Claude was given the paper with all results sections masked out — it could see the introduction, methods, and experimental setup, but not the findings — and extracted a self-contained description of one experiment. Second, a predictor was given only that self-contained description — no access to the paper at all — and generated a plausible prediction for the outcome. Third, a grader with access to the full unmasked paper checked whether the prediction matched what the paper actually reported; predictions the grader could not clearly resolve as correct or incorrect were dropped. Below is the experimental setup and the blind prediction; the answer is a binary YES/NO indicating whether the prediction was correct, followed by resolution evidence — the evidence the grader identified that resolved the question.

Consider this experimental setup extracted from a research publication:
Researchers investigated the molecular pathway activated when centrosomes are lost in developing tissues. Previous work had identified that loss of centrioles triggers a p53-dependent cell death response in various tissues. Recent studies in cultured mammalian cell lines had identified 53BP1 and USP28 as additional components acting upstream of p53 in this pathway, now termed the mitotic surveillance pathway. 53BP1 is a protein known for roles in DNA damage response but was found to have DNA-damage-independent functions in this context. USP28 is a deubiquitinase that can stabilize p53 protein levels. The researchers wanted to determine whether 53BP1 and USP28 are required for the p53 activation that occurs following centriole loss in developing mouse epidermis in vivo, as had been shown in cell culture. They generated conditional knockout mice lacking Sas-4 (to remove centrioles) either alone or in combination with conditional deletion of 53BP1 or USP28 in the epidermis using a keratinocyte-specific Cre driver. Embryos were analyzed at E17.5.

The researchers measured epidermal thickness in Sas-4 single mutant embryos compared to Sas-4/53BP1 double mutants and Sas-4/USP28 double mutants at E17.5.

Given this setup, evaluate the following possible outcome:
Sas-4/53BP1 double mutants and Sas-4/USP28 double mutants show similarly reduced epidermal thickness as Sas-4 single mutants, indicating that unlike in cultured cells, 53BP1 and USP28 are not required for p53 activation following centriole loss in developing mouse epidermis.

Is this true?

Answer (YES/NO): NO